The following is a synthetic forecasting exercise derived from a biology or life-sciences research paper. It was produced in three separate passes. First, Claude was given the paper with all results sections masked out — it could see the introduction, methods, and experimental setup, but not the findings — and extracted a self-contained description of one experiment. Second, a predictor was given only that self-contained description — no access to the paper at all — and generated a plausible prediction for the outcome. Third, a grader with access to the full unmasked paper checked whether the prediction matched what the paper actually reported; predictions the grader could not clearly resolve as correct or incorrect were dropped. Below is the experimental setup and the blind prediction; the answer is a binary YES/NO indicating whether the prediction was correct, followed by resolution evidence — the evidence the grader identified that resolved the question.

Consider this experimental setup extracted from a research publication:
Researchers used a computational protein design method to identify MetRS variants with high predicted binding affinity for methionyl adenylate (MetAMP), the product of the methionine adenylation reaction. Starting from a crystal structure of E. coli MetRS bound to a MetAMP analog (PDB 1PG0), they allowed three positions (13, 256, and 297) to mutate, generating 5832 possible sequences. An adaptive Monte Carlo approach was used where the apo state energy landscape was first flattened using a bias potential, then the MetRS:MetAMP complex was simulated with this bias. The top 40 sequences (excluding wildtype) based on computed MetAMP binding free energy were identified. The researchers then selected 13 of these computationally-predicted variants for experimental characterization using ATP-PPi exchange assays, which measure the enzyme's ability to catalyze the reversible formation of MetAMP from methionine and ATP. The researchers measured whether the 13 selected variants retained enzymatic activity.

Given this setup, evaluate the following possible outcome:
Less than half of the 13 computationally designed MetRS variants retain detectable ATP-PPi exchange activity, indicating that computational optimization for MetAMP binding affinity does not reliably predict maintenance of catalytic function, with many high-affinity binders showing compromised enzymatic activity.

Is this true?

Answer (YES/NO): NO